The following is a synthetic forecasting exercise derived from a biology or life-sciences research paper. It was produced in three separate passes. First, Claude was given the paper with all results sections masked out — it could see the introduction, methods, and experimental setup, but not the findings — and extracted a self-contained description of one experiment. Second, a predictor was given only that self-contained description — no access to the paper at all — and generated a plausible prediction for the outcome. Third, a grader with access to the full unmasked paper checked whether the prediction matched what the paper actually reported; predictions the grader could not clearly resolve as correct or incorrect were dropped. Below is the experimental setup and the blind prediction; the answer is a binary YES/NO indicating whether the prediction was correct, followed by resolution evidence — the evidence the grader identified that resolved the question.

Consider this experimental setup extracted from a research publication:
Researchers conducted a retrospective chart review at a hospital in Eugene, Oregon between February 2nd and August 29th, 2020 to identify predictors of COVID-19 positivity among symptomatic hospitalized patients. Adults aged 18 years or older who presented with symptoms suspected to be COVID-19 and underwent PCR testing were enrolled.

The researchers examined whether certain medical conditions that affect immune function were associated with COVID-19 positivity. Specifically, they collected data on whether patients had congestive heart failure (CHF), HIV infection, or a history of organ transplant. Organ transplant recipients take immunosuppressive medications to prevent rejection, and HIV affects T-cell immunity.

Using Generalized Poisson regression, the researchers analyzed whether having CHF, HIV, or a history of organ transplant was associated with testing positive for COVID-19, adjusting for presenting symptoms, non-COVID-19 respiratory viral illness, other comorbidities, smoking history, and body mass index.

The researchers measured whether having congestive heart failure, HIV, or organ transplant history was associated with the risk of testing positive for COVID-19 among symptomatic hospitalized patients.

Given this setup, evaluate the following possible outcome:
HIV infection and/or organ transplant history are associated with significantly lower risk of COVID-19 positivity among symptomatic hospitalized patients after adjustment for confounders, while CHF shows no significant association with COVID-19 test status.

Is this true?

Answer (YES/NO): NO